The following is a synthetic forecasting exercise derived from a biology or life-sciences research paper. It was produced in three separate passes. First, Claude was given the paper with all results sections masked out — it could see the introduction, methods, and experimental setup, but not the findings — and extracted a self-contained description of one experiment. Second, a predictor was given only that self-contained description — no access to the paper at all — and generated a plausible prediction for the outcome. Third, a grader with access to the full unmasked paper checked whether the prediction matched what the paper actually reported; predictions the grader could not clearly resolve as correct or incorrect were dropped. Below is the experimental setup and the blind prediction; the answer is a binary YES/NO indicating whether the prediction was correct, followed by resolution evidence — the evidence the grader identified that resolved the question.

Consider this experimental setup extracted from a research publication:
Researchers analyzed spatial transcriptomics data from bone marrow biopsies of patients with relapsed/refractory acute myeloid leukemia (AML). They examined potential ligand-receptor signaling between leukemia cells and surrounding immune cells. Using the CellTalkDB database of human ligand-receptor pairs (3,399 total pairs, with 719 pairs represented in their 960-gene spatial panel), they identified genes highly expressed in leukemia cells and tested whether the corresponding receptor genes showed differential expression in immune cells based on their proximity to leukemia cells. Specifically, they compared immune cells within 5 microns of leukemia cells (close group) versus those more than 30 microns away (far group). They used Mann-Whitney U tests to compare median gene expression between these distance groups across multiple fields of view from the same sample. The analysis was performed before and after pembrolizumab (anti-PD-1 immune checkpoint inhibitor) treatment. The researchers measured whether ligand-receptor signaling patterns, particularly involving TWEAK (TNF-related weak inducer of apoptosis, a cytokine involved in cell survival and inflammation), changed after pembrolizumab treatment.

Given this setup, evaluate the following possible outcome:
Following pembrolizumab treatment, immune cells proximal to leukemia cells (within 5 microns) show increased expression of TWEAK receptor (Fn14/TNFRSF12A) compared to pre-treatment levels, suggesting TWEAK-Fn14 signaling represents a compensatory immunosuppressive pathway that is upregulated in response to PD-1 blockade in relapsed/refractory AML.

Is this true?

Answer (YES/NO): NO